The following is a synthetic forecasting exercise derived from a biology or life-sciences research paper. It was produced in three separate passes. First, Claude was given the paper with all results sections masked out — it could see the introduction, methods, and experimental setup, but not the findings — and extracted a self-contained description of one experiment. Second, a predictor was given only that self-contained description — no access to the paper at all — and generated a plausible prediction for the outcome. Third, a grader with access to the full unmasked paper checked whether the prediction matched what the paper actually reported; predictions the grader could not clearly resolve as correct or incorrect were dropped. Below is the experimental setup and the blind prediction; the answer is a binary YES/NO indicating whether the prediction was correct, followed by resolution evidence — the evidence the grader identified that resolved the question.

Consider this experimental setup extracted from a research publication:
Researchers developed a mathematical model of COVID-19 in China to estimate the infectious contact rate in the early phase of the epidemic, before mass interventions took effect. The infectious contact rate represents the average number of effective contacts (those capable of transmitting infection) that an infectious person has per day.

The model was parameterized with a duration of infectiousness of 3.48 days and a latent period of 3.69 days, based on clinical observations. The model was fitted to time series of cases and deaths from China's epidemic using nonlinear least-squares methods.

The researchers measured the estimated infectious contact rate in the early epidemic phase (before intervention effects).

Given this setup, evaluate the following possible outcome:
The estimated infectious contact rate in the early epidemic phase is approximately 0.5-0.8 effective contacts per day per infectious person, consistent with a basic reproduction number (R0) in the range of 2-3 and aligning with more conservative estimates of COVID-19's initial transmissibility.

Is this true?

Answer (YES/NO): YES